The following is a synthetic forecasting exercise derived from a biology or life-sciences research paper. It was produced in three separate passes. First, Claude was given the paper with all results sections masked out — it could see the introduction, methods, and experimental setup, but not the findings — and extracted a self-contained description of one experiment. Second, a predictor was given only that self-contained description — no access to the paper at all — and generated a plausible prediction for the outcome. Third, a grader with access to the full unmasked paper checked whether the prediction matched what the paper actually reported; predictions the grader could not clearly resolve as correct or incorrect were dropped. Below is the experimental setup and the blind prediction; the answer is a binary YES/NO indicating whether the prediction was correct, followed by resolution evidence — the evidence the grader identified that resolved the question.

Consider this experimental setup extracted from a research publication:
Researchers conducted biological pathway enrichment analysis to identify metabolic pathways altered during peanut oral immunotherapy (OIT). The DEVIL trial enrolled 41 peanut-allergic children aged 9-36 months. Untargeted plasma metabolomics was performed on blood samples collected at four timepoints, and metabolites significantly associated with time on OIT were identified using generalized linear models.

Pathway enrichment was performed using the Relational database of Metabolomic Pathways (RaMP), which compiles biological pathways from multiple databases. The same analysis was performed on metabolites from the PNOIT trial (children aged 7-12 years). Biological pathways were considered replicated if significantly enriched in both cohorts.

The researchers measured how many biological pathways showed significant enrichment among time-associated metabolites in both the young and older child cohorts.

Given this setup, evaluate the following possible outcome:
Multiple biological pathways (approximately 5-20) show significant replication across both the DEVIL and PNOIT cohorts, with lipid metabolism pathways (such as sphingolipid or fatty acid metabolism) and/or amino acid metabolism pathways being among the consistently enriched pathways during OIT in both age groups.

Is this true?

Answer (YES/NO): NO